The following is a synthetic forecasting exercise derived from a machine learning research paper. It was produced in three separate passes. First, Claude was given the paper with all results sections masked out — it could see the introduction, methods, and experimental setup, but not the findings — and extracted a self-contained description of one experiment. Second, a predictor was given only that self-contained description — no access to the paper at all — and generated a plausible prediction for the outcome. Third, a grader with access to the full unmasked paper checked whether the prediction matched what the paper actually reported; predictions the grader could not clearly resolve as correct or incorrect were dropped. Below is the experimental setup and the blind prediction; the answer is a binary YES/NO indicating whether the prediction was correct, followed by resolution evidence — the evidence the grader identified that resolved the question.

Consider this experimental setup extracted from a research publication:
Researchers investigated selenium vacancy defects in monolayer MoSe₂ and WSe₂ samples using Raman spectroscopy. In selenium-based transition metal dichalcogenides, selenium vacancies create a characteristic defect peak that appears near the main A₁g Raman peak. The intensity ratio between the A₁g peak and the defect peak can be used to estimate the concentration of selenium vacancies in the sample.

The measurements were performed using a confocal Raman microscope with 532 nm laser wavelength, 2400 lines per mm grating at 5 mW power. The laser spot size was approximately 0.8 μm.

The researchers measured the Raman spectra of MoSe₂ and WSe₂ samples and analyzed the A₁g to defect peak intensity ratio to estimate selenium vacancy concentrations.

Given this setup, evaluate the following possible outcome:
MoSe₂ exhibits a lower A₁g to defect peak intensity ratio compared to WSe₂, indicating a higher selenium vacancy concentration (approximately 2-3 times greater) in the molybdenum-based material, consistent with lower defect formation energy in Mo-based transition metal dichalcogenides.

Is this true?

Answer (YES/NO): NO